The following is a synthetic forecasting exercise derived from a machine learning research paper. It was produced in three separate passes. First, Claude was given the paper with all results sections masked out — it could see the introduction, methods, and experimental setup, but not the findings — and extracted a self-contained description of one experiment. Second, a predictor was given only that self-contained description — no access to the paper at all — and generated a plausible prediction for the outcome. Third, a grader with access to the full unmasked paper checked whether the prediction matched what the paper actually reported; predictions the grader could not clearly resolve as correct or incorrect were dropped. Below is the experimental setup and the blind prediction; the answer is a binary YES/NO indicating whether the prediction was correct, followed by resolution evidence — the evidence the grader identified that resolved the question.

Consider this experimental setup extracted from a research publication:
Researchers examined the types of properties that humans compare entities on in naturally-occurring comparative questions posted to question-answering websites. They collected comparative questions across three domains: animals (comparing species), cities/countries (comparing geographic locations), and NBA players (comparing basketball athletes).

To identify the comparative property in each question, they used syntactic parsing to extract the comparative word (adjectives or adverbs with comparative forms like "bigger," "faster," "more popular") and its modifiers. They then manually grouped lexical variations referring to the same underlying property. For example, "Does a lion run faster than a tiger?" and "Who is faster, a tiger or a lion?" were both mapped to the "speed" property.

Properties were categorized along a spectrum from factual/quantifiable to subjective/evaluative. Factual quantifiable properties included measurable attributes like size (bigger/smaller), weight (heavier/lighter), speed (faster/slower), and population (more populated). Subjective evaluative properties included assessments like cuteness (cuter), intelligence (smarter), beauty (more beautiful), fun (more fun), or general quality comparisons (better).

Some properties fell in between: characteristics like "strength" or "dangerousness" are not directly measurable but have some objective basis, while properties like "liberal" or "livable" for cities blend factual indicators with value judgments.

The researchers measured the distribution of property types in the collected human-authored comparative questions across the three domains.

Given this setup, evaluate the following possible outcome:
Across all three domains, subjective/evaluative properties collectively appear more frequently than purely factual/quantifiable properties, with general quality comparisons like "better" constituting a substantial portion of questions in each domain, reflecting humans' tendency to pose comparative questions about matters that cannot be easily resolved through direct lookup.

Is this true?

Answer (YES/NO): NO